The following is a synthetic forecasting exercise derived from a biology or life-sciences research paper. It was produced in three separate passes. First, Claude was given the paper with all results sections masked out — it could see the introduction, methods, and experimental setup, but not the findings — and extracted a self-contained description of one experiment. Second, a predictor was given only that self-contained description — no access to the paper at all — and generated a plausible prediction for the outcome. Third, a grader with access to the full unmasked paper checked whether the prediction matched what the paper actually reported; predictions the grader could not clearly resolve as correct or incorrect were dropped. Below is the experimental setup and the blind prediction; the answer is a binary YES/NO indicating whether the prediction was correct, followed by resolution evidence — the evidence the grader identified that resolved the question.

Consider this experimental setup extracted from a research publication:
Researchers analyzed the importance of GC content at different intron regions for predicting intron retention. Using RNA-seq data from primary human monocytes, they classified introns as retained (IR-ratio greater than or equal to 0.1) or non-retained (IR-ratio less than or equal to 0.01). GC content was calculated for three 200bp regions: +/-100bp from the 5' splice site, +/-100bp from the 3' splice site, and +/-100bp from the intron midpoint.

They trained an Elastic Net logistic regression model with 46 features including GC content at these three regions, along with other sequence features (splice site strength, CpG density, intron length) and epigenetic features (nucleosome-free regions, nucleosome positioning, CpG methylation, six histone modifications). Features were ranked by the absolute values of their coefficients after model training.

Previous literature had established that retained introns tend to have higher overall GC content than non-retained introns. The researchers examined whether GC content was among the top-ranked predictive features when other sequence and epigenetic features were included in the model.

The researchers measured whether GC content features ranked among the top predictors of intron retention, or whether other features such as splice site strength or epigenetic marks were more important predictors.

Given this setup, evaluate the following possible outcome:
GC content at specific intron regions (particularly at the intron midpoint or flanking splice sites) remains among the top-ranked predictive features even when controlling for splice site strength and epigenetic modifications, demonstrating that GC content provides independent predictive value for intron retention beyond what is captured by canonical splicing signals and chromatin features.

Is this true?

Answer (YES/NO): YES